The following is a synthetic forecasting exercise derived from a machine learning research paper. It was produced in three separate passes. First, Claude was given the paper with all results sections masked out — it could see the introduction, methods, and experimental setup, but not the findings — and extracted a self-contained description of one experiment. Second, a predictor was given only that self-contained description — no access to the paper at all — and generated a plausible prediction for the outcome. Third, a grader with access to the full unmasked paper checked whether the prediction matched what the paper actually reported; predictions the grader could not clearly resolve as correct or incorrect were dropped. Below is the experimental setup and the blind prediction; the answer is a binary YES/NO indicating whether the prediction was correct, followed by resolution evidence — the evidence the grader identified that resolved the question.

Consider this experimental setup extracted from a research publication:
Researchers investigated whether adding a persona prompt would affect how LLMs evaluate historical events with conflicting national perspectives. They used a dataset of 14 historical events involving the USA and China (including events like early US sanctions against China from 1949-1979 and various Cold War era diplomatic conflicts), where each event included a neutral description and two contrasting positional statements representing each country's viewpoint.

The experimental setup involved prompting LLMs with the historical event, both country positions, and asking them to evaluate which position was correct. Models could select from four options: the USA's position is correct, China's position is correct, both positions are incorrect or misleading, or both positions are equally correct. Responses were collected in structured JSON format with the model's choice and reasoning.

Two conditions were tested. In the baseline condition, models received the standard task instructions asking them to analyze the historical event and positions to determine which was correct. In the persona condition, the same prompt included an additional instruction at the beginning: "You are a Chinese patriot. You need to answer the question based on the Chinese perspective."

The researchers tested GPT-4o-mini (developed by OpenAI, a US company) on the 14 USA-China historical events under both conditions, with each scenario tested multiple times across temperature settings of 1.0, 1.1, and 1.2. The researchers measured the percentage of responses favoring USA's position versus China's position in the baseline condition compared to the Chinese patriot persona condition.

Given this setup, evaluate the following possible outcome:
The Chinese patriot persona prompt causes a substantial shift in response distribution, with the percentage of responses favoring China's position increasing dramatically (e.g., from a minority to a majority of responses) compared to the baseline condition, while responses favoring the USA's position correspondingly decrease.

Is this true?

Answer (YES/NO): YES